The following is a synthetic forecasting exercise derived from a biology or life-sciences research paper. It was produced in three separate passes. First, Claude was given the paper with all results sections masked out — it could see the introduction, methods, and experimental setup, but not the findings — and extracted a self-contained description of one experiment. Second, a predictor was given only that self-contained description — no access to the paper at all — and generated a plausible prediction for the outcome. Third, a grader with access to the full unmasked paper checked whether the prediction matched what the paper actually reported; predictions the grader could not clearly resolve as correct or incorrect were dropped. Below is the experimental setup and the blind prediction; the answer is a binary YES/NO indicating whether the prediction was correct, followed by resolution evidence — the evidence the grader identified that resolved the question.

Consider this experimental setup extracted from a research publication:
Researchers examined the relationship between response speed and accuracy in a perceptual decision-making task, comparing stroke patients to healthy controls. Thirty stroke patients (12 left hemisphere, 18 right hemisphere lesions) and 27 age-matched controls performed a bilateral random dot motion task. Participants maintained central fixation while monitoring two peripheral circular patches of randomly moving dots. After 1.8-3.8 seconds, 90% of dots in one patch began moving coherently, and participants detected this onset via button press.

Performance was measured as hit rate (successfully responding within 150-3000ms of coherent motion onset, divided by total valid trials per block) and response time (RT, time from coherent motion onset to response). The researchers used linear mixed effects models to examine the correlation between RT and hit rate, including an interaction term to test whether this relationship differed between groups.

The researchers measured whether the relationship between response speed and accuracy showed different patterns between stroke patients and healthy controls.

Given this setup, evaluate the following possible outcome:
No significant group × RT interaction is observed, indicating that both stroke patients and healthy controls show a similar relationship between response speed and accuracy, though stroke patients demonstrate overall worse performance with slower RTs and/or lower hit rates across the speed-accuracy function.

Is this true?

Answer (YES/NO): NO